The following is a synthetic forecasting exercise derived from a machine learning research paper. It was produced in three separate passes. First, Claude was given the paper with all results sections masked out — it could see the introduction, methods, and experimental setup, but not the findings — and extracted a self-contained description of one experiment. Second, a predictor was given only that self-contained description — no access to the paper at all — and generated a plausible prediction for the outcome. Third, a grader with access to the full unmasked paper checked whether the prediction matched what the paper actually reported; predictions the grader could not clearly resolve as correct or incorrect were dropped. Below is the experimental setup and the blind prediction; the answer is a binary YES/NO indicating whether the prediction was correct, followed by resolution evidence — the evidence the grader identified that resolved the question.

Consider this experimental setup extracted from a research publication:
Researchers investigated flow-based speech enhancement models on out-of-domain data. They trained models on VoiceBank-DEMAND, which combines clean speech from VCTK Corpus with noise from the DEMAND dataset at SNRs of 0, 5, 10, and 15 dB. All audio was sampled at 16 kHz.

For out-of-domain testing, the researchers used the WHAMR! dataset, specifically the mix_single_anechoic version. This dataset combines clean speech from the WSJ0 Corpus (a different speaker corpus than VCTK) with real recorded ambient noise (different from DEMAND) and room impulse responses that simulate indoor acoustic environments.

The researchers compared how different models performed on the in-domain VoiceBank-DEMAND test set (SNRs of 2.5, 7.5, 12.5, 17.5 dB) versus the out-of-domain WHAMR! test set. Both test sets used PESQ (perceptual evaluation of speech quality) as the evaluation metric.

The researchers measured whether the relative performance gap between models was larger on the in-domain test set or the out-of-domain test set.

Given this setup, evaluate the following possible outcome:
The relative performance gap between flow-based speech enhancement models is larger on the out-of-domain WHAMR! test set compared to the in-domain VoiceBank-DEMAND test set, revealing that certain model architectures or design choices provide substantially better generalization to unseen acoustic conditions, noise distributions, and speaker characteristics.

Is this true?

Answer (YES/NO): YES